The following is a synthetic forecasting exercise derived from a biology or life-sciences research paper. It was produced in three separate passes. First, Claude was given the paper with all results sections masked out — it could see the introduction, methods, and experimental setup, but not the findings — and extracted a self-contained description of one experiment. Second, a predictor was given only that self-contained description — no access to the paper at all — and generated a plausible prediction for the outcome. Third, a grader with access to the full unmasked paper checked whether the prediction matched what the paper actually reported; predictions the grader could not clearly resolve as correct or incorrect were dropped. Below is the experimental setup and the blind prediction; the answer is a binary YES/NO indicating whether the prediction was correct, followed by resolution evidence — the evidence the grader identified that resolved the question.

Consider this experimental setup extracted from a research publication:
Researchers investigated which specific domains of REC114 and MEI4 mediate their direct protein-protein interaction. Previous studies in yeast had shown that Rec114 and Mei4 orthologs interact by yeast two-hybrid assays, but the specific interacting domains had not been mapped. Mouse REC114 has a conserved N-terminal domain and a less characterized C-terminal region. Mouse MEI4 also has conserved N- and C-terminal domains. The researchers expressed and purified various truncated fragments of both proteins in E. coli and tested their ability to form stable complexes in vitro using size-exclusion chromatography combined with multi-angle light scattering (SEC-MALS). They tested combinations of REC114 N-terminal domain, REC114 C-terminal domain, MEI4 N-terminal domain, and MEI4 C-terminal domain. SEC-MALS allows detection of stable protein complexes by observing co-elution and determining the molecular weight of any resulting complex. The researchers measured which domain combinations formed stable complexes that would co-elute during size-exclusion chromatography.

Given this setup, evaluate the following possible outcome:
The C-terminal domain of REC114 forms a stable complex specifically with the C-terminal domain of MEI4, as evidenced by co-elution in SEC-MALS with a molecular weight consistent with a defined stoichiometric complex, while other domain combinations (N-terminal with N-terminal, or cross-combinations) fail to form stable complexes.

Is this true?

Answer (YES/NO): NO